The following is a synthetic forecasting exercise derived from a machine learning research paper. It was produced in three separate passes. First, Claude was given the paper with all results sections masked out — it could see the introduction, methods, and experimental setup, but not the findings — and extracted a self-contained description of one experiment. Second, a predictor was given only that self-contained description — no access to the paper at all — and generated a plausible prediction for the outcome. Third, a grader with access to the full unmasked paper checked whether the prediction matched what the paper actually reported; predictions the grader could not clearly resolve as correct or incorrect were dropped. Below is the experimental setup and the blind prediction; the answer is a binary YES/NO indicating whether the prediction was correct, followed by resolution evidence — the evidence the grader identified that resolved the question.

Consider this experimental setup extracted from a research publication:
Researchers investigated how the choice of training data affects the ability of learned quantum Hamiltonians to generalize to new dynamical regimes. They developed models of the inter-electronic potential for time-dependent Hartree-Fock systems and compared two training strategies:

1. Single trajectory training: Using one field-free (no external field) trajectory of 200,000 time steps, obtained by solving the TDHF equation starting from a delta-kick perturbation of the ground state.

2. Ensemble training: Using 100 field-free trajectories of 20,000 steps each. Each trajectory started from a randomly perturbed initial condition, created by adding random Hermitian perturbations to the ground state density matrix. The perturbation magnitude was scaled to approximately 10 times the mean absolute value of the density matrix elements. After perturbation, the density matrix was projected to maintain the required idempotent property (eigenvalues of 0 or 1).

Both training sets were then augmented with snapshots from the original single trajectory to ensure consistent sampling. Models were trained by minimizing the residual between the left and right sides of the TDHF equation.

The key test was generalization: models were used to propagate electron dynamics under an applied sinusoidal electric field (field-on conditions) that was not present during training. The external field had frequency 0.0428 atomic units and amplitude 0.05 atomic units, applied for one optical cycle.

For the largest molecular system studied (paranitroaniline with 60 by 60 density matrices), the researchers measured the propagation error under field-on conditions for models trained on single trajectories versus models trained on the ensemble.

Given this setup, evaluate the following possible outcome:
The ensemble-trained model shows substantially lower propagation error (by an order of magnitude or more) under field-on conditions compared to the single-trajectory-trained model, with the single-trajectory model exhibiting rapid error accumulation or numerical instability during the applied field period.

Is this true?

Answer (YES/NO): NO